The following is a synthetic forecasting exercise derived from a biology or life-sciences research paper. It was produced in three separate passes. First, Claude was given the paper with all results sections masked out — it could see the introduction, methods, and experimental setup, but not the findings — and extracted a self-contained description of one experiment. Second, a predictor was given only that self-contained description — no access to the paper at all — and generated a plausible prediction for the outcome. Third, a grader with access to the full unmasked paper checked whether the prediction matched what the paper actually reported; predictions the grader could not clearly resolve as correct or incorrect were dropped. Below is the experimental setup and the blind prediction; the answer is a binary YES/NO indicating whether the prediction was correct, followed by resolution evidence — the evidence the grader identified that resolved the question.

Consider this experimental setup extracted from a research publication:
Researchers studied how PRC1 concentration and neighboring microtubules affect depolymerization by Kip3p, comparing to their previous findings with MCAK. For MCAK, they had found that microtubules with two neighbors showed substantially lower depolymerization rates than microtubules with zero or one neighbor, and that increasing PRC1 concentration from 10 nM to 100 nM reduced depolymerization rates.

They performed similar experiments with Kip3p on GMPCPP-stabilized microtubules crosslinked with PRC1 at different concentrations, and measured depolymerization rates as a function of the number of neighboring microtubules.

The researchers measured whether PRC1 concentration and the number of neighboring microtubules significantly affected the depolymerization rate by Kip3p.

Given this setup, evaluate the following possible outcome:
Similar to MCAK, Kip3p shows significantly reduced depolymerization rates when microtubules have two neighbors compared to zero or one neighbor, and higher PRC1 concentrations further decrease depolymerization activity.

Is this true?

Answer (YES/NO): NO